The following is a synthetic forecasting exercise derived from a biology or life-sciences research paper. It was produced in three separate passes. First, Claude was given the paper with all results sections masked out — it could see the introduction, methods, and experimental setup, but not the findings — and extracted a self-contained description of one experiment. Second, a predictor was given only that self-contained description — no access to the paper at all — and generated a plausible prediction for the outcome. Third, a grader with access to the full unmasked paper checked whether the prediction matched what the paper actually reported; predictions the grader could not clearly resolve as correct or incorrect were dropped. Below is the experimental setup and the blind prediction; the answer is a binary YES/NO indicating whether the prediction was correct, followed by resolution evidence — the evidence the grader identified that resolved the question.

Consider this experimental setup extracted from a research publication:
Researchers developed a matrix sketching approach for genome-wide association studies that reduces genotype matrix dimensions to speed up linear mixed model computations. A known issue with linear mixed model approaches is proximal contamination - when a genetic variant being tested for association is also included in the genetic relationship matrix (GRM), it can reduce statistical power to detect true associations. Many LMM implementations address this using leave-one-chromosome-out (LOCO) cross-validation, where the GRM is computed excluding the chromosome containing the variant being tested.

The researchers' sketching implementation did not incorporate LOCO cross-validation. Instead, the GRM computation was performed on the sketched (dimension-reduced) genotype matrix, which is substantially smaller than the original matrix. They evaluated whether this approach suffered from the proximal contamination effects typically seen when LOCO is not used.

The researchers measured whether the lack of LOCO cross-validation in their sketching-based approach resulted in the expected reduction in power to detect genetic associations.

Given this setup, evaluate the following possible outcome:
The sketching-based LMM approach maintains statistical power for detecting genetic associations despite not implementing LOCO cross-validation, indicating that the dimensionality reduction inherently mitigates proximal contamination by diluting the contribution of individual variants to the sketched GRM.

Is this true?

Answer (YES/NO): YES